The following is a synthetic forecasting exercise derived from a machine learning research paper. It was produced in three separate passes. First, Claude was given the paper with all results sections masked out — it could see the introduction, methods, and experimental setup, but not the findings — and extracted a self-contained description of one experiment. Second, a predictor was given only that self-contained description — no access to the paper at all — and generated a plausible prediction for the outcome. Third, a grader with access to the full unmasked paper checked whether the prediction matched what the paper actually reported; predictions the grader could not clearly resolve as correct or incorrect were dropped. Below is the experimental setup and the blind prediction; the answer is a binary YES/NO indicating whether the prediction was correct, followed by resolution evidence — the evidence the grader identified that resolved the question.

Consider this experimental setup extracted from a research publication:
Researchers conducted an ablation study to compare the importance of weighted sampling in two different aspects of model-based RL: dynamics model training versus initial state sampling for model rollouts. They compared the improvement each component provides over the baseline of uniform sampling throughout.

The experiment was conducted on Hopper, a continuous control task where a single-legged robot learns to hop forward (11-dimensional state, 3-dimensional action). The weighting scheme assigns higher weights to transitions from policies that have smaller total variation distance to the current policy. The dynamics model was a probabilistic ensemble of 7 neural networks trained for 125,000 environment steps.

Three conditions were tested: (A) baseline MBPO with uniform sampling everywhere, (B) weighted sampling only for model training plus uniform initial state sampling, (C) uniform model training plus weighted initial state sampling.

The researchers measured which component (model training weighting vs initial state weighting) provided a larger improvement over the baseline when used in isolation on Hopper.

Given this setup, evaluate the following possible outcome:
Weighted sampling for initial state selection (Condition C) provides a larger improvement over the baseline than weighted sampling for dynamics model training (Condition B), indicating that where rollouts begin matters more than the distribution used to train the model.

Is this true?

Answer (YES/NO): NO